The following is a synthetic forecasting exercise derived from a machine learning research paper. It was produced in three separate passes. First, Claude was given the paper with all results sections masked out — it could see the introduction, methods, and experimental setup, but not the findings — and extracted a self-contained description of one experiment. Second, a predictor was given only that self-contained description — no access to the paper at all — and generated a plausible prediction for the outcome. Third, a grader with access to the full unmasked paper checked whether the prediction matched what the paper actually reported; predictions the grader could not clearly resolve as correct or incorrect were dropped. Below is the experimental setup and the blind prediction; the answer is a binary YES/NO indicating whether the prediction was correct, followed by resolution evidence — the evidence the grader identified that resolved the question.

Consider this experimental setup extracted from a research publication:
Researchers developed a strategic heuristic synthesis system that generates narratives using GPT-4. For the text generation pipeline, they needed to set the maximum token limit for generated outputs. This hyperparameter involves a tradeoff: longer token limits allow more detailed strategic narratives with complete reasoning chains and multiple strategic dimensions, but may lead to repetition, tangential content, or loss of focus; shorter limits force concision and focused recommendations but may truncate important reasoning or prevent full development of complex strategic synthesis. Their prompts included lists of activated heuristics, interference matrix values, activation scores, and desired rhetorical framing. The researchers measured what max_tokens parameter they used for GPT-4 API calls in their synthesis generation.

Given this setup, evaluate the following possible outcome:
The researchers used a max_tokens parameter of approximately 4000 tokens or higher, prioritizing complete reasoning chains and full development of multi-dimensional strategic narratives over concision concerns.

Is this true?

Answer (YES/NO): NO